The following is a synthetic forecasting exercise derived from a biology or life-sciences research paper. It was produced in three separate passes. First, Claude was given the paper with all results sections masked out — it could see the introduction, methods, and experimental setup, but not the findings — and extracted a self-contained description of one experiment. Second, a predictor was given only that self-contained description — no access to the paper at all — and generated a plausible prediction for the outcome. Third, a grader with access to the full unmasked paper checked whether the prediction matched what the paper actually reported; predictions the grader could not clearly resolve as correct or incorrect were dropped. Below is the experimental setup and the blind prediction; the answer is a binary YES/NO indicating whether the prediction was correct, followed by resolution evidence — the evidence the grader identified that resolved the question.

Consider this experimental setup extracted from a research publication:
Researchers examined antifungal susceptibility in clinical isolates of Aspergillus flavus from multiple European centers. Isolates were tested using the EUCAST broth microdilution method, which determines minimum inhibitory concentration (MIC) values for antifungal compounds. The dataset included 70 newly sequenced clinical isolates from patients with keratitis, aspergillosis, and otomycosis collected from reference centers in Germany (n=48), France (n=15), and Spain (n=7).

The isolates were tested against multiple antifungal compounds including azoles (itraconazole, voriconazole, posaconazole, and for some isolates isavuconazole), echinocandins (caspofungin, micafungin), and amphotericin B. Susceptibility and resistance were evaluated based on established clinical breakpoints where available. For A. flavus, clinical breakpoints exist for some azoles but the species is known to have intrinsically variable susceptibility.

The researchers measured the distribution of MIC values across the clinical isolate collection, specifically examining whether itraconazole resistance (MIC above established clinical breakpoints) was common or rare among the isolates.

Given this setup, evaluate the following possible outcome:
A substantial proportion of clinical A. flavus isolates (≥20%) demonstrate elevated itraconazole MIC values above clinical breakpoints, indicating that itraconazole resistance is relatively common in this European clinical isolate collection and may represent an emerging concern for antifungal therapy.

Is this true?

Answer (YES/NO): NO